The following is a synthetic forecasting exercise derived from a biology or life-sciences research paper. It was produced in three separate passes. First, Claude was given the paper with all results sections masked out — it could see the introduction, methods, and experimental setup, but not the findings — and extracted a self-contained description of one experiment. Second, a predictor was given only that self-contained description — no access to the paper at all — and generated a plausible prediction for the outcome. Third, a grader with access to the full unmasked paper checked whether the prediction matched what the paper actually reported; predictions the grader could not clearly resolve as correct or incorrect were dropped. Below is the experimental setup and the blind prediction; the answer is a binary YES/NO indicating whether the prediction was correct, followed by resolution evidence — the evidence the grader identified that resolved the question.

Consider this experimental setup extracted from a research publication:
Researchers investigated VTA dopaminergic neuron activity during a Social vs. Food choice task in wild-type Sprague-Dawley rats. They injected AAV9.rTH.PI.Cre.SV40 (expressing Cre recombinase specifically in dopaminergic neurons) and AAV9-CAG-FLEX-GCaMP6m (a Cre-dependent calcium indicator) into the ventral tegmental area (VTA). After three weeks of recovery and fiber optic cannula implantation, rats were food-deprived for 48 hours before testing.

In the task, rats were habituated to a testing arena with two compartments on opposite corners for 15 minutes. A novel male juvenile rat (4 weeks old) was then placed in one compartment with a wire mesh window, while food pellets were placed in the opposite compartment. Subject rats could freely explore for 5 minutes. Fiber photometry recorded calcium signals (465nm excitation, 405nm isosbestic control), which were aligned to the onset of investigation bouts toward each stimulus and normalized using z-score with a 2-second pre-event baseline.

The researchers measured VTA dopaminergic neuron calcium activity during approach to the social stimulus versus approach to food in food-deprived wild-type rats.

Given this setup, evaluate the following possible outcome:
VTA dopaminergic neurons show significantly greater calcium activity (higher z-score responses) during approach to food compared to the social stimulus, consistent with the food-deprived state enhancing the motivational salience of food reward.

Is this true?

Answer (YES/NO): NO